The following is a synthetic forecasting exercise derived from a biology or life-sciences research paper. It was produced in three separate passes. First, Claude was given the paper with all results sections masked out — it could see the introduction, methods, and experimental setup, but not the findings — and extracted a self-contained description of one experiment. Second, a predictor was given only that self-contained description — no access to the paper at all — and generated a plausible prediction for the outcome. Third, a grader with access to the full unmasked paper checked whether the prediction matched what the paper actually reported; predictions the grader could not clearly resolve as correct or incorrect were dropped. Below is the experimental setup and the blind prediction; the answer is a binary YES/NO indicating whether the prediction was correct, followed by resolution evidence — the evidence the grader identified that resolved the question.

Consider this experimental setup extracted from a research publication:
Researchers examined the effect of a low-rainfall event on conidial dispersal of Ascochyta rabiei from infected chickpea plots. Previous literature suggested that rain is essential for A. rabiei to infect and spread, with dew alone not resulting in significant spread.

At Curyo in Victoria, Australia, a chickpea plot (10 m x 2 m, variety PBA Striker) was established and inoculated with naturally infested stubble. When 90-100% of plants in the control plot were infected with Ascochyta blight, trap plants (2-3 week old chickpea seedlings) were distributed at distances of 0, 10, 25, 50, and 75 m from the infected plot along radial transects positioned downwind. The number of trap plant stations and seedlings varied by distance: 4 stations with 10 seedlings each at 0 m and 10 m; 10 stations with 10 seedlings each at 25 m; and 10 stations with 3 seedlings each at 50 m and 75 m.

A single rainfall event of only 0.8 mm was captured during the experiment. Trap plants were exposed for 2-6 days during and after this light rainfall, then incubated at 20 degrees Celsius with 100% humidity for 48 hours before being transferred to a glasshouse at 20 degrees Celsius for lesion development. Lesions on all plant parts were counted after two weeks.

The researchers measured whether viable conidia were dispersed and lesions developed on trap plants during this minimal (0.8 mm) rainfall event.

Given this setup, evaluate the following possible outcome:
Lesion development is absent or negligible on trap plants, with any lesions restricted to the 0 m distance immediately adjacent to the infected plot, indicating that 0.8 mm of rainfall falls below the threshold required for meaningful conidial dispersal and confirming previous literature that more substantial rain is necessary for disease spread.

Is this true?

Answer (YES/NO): NO